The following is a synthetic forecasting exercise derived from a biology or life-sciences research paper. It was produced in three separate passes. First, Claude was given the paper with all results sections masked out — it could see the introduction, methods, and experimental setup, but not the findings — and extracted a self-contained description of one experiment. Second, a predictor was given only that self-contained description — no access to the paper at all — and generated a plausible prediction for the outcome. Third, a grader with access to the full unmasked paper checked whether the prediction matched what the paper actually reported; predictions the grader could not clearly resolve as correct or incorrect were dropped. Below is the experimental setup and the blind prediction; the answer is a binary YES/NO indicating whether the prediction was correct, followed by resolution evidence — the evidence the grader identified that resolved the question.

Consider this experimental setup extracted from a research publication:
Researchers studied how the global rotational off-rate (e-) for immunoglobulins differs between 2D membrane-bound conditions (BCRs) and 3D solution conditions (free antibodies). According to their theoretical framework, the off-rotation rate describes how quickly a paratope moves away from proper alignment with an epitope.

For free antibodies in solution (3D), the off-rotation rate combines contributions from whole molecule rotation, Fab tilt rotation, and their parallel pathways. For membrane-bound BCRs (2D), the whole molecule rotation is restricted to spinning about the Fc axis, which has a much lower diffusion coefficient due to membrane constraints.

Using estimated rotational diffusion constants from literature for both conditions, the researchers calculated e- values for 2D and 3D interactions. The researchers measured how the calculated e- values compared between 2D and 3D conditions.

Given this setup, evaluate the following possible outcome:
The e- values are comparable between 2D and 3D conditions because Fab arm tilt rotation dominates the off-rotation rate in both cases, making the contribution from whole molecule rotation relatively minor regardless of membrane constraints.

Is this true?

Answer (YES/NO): YES